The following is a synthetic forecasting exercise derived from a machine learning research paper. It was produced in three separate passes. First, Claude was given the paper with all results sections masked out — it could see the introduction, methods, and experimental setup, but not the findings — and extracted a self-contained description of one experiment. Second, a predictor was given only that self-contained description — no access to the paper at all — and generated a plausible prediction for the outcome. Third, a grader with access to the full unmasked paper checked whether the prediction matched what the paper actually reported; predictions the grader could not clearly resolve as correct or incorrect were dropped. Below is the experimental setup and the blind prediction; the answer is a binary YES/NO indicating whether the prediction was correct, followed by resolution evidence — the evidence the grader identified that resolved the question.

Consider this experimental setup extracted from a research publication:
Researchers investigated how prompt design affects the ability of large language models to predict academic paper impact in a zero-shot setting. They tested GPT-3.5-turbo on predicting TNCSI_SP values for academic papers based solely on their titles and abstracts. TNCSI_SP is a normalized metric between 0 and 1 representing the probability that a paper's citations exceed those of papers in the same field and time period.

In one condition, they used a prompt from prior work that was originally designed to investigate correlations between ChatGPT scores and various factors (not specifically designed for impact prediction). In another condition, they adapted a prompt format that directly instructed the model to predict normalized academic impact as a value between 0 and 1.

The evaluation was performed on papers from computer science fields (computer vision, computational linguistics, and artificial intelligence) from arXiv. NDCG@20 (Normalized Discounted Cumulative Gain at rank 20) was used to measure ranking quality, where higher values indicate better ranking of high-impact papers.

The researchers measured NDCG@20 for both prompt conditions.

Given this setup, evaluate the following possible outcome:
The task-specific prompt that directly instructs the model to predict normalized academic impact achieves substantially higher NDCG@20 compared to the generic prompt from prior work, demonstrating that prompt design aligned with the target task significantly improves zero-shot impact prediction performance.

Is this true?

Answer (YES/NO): YES